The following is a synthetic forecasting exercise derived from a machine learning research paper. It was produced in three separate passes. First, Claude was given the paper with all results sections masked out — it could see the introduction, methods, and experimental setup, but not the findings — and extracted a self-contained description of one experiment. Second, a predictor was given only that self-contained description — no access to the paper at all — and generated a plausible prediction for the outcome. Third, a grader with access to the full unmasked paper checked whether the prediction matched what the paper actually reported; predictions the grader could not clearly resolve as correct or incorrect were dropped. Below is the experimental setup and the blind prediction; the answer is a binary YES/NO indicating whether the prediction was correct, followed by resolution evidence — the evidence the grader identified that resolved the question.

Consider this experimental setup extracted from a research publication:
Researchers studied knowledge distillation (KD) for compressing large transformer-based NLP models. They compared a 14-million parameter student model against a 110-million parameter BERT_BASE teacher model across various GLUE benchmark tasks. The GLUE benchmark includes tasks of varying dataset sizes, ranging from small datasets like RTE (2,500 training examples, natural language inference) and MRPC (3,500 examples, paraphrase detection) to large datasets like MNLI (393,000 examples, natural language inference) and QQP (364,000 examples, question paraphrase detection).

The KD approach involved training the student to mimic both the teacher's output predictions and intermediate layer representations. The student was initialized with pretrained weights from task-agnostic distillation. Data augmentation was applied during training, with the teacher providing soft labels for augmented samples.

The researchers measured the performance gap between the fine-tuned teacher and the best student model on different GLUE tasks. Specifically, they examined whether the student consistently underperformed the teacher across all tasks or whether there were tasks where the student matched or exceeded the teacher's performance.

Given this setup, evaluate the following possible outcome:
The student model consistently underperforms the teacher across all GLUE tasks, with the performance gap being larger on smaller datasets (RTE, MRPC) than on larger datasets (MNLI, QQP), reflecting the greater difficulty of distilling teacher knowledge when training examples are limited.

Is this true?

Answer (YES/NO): NO